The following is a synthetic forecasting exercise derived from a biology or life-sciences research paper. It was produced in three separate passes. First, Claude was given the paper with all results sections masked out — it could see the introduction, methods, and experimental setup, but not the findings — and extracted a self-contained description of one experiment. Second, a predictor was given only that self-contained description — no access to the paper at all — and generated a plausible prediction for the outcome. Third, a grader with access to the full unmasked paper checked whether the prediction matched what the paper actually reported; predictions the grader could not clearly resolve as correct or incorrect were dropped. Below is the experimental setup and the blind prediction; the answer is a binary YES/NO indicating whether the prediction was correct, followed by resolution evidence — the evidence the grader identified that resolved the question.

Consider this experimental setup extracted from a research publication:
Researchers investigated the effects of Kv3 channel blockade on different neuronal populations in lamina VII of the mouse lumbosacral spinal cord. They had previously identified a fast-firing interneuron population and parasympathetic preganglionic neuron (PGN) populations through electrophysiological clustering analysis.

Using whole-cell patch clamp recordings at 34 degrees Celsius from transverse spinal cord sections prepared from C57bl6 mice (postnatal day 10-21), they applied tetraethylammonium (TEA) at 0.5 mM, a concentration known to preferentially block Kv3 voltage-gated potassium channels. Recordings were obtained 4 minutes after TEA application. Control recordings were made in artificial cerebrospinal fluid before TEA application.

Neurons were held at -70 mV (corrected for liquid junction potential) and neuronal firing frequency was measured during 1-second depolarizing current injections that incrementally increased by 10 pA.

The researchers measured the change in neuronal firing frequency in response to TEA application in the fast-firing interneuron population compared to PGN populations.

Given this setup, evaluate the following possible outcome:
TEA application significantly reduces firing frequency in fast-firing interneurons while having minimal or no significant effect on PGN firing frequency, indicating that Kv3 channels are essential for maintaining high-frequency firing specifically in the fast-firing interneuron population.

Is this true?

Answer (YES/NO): YES